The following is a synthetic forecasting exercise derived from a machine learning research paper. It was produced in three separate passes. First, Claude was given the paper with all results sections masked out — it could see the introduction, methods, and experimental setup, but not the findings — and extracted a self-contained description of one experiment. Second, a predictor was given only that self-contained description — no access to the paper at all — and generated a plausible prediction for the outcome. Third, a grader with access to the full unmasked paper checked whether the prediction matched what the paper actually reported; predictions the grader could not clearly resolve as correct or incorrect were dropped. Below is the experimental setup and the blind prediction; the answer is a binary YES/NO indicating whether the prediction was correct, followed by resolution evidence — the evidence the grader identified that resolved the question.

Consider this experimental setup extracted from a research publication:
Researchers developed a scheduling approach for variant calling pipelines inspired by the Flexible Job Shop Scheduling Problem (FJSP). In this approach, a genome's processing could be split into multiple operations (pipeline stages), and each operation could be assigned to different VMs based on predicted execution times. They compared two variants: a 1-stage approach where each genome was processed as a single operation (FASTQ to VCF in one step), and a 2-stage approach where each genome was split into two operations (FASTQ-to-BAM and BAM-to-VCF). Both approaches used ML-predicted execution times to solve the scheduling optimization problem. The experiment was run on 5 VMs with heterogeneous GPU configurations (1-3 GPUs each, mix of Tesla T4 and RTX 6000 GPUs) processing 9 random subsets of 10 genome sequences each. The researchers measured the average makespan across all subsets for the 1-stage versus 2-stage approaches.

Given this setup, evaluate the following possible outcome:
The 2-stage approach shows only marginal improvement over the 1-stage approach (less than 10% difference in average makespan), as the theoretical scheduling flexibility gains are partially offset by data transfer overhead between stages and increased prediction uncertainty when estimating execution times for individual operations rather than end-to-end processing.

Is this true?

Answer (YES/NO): NO